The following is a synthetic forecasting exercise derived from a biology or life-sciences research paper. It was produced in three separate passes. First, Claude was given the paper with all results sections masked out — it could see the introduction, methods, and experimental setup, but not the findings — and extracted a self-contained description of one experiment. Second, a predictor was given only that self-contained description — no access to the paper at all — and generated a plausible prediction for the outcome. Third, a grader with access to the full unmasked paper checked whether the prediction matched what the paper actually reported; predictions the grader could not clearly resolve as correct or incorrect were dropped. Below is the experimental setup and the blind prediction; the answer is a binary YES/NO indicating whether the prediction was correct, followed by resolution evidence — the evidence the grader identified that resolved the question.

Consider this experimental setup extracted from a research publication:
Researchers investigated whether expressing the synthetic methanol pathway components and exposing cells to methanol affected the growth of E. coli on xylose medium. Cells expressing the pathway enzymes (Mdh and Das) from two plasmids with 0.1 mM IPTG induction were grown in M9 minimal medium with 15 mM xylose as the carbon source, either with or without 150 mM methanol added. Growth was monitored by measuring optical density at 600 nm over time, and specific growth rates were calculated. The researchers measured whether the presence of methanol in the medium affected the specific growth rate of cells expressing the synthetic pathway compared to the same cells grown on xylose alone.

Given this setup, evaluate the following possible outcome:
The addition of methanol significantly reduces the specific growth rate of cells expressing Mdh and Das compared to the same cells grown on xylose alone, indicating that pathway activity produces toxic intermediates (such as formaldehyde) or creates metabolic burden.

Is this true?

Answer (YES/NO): NO